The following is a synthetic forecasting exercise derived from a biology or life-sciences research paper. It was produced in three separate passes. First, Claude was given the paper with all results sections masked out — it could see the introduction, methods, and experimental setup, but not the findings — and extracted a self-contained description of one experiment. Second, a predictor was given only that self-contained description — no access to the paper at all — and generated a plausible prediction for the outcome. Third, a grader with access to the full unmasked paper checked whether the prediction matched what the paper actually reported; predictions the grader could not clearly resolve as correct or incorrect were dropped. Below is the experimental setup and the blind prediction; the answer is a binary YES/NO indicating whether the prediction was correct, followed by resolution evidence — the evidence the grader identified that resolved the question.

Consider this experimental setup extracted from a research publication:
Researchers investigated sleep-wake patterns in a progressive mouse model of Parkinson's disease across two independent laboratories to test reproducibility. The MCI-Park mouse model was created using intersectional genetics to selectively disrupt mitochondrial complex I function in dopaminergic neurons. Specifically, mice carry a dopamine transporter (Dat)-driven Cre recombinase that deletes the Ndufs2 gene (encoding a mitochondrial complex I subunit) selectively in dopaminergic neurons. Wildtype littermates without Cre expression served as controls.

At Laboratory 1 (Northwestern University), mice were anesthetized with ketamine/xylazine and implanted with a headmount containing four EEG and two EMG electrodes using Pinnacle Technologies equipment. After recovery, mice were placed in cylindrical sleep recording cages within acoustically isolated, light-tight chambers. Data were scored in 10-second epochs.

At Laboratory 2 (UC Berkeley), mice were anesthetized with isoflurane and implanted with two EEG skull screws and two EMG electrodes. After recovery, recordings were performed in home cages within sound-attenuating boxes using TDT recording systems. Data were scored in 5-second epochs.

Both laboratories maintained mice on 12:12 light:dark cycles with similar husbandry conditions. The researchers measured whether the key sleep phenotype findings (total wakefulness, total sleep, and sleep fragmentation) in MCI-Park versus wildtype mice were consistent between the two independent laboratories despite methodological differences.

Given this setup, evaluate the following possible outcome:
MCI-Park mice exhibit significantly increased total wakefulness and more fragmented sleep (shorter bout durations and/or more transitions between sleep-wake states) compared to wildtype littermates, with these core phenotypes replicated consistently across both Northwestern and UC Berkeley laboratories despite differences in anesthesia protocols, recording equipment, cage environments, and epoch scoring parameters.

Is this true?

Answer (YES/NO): YES